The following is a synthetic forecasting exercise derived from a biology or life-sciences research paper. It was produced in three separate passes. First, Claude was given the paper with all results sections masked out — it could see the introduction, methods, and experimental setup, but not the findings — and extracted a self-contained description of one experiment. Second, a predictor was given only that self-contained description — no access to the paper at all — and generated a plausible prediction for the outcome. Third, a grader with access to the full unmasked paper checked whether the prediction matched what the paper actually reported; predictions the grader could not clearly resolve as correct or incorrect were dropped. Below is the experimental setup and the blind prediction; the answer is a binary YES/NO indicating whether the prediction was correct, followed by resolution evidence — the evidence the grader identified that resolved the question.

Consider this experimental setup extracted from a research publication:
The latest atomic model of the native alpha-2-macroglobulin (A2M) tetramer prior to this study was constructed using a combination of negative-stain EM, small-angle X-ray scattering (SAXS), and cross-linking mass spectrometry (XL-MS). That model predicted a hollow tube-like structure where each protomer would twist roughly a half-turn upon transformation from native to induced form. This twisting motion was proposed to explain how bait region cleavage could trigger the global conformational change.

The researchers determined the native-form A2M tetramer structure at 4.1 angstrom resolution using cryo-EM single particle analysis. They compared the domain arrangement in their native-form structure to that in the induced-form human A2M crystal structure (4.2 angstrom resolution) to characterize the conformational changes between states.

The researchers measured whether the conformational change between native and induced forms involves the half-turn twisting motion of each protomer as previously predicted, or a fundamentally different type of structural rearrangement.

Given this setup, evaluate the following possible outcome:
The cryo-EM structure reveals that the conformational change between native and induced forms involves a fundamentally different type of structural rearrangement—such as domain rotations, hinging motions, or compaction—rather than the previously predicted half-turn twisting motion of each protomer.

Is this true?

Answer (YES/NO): YES